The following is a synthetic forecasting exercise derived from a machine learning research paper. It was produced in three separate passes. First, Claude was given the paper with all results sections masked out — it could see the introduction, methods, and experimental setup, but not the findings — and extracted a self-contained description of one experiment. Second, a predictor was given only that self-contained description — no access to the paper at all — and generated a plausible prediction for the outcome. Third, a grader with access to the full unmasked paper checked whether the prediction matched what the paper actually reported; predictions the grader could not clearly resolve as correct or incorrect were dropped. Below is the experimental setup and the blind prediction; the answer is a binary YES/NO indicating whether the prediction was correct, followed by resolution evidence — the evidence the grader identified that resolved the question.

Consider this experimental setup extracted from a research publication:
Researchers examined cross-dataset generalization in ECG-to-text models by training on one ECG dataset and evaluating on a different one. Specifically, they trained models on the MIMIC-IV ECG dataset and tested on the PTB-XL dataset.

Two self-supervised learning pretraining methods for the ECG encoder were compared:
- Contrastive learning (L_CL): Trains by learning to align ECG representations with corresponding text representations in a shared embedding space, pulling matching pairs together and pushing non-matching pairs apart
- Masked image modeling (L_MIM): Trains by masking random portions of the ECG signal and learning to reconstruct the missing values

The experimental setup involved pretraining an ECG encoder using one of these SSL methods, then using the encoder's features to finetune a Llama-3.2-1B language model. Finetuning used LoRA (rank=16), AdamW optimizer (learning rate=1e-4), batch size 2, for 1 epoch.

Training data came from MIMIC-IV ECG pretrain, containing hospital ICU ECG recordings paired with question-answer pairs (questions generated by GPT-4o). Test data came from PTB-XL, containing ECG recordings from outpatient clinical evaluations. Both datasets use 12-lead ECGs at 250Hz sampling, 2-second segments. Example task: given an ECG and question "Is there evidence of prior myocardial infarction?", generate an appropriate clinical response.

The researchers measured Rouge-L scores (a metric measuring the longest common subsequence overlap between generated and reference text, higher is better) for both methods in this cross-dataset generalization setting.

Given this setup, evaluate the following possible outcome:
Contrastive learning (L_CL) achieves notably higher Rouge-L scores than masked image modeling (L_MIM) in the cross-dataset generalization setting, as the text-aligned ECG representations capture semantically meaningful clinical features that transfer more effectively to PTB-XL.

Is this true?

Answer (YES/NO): NO